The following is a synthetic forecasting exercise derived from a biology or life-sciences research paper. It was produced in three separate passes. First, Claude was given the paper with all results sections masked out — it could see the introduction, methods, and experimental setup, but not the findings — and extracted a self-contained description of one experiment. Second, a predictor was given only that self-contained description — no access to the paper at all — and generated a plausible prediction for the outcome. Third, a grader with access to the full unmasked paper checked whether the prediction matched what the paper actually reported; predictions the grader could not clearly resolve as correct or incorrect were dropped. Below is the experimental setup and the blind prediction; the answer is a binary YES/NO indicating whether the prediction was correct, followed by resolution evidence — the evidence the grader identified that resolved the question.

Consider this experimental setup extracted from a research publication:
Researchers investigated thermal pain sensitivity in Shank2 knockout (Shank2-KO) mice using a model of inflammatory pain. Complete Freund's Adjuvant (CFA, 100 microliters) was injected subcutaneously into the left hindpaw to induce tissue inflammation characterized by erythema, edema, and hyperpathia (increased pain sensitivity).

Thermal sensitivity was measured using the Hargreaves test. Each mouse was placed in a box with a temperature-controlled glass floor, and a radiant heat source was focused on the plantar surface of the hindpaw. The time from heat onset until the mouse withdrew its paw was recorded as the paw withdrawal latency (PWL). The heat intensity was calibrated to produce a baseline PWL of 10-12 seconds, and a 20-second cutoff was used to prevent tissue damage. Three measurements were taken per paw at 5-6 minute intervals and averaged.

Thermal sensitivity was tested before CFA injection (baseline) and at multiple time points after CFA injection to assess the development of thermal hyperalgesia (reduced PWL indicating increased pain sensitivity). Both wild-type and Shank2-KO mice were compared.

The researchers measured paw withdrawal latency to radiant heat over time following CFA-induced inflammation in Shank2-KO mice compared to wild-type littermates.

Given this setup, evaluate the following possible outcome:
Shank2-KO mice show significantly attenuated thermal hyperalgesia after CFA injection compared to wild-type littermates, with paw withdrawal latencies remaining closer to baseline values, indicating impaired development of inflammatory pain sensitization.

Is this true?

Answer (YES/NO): NO